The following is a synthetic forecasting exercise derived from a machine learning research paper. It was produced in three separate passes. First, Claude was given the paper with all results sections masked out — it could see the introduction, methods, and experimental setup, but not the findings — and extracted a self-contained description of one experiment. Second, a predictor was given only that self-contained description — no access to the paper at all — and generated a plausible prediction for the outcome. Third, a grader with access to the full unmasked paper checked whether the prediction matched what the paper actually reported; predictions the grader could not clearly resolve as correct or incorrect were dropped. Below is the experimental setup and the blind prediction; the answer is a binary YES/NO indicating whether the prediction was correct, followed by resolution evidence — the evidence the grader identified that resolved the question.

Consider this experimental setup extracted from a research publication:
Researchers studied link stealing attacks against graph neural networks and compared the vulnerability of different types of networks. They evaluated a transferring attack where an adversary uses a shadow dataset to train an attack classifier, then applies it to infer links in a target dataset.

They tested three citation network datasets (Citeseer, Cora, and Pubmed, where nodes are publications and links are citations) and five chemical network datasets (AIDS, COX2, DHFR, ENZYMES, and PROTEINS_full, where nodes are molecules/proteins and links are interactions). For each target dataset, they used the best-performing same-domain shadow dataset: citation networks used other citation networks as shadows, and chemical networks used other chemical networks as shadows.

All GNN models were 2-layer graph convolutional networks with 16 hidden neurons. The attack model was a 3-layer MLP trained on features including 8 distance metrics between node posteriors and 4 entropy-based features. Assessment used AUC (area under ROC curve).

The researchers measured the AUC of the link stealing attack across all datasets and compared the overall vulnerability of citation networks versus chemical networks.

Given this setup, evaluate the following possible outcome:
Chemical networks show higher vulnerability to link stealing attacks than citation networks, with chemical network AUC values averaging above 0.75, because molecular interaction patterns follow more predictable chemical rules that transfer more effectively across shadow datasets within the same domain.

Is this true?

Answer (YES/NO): NO